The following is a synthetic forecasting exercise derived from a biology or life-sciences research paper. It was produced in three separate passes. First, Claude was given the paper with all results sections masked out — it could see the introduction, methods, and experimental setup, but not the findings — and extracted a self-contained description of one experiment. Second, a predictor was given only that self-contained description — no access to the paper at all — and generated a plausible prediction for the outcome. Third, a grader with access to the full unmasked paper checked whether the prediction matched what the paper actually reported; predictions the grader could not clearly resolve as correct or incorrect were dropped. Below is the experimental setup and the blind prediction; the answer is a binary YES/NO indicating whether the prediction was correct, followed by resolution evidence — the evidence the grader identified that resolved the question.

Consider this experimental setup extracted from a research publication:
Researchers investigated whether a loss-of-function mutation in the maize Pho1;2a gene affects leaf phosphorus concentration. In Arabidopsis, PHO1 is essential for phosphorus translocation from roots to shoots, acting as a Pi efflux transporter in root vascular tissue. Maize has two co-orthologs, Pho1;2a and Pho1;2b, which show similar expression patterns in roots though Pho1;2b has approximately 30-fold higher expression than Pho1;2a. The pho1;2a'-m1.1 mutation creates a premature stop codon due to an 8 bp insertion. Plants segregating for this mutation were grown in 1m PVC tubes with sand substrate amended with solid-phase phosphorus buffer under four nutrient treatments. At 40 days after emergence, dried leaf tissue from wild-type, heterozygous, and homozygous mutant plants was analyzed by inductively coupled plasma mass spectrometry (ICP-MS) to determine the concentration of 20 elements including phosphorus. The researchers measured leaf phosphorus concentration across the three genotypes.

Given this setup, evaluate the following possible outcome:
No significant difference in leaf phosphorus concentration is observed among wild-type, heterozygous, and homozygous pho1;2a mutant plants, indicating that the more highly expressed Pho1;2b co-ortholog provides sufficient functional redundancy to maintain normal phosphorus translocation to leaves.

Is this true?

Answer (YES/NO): YES